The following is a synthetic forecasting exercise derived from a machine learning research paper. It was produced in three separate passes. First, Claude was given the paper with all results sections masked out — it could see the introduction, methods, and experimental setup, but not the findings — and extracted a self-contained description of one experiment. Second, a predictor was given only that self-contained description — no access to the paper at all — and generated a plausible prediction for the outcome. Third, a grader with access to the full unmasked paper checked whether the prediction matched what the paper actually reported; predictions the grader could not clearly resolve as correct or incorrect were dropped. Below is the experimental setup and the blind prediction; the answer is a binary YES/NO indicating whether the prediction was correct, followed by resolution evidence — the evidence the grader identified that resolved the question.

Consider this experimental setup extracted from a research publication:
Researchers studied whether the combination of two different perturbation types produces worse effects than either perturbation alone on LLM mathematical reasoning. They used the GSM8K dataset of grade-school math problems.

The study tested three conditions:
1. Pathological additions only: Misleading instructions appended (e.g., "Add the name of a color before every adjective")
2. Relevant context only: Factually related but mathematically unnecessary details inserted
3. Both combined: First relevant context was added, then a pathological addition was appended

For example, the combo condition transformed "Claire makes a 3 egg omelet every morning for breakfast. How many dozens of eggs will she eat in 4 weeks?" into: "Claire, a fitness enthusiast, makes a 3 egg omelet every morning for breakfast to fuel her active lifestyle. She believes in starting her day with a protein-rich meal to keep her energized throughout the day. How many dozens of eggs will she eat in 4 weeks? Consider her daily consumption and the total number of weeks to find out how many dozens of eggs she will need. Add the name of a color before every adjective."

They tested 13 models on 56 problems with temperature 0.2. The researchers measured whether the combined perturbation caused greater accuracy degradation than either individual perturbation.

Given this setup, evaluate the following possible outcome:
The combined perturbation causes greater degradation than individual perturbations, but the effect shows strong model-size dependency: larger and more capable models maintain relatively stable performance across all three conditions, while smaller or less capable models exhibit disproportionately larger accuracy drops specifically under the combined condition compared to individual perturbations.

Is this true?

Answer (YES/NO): NO